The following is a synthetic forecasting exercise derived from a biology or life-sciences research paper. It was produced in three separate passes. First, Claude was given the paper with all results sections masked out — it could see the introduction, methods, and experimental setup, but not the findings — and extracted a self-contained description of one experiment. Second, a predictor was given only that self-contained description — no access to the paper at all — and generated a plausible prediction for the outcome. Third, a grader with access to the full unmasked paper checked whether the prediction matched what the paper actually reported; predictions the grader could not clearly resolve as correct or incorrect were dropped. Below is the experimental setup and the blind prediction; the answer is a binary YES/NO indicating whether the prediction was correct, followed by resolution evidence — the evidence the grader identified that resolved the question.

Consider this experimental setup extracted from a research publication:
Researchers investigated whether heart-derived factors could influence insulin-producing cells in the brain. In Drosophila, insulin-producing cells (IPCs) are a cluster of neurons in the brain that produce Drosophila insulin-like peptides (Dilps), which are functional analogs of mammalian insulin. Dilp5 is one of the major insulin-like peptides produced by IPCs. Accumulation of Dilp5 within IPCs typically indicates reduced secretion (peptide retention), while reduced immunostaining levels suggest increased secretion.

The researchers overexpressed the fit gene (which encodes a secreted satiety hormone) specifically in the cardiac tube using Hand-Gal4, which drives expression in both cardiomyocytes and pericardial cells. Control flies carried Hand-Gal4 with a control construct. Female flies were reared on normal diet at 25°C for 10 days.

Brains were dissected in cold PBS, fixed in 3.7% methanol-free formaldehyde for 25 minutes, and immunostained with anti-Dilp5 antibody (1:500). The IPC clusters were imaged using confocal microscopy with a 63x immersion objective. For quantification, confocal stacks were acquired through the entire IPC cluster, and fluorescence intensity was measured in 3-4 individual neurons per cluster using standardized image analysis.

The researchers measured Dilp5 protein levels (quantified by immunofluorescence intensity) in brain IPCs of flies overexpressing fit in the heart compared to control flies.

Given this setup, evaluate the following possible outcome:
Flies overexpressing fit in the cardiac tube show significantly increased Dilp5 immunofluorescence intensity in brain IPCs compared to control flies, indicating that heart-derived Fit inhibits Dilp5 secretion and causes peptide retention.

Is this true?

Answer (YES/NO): NO